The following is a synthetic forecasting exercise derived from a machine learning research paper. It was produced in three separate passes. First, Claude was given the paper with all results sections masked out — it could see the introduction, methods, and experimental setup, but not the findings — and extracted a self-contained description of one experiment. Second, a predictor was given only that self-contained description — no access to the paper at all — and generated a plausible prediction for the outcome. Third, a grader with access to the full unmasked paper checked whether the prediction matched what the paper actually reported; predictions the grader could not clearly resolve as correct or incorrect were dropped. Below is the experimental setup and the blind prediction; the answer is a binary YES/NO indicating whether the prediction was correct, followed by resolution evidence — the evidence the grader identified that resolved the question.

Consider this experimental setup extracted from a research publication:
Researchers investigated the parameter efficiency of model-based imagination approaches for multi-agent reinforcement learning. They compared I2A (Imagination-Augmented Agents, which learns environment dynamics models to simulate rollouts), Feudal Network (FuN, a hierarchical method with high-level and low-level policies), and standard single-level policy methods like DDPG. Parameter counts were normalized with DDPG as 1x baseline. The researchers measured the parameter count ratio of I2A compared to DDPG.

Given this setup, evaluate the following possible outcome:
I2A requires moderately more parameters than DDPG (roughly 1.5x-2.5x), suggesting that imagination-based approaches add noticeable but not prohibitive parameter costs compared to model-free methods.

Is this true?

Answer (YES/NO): NO